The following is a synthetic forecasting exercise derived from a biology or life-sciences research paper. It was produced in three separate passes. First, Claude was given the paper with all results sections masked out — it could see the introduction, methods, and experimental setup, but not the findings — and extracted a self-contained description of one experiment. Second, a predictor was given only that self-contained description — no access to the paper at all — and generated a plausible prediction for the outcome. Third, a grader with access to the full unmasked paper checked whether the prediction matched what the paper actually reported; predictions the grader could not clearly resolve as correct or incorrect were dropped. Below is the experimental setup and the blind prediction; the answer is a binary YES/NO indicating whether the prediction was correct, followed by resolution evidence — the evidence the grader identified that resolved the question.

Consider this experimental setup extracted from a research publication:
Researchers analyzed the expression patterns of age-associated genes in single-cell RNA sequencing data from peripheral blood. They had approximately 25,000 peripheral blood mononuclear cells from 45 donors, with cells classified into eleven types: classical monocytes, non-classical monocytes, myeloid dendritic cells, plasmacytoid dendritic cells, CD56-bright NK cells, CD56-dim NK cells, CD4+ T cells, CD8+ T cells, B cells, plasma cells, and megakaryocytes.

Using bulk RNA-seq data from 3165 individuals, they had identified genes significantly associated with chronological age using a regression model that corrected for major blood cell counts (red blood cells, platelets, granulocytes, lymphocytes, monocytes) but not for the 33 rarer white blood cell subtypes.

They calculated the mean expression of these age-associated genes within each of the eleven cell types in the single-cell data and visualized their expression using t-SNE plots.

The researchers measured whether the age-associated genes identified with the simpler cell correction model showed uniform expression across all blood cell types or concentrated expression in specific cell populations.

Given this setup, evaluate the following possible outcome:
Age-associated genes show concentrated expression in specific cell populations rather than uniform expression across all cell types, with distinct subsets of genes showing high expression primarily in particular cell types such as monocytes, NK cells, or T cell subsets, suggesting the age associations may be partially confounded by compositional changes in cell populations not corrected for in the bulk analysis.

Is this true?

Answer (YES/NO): YES